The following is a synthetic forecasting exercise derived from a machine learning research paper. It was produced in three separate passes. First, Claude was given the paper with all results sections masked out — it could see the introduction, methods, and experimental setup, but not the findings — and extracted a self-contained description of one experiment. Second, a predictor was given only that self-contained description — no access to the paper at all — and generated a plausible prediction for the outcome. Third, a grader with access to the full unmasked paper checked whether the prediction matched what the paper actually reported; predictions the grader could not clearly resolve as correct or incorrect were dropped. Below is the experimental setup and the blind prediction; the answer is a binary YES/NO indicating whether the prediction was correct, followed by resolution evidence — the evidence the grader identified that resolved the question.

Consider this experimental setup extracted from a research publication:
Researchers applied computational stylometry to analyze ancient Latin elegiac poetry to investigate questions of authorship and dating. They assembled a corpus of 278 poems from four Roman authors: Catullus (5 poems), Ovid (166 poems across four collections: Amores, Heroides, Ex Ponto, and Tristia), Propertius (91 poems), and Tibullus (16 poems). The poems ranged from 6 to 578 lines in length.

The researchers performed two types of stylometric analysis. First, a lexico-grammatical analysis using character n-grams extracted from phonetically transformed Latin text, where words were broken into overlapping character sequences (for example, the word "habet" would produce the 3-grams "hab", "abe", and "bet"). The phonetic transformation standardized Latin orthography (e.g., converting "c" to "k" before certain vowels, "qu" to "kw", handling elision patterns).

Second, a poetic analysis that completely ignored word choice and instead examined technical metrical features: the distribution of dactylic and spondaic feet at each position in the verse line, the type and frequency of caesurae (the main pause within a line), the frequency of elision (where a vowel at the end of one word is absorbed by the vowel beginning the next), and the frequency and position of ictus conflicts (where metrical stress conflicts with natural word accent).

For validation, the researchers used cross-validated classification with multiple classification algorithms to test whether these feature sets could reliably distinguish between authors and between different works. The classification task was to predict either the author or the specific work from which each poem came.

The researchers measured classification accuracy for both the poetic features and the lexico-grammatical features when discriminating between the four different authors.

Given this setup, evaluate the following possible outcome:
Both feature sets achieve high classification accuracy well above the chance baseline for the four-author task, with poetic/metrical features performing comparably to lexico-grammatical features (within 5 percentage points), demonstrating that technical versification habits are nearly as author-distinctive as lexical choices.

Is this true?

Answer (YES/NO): YES